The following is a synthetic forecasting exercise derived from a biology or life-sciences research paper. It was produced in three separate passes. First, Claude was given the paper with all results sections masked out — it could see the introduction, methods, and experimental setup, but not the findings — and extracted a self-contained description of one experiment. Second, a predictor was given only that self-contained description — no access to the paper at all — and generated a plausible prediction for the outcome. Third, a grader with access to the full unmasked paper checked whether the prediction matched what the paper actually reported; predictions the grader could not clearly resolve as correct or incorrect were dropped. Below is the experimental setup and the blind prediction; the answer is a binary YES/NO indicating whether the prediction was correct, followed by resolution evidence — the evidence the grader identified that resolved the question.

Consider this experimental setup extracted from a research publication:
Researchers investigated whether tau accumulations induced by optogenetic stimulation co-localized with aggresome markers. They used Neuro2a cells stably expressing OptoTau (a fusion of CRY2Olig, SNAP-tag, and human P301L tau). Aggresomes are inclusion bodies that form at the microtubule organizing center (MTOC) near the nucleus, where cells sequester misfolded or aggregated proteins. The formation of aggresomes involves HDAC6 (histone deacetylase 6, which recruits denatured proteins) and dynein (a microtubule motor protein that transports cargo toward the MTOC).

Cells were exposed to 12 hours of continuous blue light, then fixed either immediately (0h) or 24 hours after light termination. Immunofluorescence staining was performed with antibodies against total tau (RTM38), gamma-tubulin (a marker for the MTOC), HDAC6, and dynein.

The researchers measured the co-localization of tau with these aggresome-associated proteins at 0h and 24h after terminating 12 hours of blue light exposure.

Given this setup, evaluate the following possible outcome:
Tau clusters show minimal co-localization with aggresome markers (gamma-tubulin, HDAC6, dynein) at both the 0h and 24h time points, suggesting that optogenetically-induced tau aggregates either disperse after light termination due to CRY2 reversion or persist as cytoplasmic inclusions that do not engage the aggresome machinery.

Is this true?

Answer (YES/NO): NO